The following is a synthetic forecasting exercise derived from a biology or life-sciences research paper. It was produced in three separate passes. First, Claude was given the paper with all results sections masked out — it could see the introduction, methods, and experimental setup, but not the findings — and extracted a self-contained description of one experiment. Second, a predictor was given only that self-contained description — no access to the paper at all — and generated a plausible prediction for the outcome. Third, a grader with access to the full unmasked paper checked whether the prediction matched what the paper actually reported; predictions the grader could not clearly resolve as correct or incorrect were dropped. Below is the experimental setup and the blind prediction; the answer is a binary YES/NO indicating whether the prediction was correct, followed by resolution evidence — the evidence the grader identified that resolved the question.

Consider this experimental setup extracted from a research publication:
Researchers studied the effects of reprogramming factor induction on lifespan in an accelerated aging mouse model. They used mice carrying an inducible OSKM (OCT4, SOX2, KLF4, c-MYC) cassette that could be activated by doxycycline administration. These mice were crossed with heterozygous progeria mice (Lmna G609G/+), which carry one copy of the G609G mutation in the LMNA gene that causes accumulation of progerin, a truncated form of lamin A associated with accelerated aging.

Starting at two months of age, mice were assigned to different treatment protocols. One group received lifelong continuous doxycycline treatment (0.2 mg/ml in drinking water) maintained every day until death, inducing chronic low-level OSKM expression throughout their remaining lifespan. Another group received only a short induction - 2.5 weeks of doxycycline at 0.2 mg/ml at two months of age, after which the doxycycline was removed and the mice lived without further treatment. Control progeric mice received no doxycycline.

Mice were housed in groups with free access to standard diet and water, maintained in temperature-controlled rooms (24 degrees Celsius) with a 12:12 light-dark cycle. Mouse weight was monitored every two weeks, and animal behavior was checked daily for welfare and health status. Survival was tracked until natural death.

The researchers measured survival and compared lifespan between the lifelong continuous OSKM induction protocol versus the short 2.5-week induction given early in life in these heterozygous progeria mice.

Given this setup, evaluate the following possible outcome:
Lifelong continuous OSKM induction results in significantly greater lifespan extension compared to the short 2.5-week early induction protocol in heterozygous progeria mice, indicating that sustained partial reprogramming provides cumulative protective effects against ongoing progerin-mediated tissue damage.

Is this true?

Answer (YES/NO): YES